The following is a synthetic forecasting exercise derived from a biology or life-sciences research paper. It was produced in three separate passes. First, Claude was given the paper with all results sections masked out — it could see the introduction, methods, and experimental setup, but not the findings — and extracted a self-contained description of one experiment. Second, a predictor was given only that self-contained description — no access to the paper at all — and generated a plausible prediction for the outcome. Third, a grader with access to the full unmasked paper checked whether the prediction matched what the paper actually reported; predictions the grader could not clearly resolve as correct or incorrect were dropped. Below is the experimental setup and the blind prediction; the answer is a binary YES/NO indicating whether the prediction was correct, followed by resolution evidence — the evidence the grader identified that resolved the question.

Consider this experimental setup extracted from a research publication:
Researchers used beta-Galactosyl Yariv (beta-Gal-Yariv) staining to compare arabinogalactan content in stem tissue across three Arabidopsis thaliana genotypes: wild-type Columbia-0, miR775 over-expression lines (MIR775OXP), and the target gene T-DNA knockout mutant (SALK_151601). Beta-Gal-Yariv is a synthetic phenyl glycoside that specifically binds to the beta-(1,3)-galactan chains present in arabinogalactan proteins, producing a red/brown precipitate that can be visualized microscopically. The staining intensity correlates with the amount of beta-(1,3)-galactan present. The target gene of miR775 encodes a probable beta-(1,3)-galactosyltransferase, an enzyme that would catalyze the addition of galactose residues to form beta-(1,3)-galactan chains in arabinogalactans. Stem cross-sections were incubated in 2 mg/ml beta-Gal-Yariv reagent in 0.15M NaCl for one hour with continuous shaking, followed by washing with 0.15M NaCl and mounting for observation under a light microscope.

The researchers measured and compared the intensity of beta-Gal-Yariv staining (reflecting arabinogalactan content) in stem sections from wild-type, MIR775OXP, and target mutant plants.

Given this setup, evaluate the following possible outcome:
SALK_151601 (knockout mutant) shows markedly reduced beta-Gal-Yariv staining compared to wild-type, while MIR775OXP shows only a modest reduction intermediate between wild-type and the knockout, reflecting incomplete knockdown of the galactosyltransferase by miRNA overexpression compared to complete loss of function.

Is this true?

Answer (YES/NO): NO